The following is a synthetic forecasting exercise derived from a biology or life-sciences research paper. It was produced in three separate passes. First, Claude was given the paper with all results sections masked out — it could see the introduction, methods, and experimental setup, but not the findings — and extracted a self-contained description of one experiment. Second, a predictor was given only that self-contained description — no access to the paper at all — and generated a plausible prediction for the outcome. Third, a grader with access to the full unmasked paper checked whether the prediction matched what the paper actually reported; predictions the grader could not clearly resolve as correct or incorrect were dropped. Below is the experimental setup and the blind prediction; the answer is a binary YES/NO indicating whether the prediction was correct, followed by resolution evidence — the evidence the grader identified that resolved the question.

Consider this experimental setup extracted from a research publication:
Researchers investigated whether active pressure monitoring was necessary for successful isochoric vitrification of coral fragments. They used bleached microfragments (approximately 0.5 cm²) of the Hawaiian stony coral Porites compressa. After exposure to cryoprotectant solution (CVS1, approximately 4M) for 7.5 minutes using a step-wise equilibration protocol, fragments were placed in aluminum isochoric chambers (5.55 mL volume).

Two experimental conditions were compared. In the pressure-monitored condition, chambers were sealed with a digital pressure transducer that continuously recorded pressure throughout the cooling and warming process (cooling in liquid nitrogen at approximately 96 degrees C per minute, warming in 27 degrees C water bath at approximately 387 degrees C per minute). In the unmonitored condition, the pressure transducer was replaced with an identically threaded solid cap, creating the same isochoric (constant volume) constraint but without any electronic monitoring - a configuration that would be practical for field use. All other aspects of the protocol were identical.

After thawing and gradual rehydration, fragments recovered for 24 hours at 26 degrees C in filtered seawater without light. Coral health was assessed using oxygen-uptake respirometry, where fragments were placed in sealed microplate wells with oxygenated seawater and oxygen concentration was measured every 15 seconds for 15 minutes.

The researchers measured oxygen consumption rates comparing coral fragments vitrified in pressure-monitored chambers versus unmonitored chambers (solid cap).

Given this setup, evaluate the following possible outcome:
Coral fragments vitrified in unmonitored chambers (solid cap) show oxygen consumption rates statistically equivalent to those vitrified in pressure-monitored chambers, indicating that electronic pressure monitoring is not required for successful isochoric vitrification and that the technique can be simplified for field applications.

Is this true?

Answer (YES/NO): YES